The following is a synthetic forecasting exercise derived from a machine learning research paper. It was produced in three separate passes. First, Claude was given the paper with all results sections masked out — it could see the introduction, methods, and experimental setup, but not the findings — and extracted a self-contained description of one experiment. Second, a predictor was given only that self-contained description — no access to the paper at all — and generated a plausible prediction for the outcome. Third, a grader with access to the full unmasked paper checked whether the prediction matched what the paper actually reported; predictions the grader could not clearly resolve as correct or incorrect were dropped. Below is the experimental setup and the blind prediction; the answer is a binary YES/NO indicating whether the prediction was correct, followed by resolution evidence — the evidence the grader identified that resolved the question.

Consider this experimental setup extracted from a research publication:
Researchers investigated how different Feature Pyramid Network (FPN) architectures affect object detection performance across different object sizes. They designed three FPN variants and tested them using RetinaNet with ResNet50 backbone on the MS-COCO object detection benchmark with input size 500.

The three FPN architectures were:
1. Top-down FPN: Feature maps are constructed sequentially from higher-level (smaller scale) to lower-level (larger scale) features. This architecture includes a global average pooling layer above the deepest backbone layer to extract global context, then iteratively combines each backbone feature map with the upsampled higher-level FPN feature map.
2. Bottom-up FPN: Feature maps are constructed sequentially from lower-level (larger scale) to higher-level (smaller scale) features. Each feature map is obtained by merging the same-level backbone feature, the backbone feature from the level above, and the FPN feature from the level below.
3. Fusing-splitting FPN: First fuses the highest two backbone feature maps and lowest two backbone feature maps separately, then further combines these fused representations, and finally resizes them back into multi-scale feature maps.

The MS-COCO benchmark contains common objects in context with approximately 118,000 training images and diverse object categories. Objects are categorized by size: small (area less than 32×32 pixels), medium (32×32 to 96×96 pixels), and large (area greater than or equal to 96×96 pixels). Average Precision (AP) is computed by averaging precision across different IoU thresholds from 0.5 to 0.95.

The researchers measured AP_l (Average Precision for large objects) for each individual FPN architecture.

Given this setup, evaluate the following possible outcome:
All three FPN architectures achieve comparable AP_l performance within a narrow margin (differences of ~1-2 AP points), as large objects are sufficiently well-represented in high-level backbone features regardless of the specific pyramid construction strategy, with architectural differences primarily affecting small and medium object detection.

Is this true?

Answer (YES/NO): NO